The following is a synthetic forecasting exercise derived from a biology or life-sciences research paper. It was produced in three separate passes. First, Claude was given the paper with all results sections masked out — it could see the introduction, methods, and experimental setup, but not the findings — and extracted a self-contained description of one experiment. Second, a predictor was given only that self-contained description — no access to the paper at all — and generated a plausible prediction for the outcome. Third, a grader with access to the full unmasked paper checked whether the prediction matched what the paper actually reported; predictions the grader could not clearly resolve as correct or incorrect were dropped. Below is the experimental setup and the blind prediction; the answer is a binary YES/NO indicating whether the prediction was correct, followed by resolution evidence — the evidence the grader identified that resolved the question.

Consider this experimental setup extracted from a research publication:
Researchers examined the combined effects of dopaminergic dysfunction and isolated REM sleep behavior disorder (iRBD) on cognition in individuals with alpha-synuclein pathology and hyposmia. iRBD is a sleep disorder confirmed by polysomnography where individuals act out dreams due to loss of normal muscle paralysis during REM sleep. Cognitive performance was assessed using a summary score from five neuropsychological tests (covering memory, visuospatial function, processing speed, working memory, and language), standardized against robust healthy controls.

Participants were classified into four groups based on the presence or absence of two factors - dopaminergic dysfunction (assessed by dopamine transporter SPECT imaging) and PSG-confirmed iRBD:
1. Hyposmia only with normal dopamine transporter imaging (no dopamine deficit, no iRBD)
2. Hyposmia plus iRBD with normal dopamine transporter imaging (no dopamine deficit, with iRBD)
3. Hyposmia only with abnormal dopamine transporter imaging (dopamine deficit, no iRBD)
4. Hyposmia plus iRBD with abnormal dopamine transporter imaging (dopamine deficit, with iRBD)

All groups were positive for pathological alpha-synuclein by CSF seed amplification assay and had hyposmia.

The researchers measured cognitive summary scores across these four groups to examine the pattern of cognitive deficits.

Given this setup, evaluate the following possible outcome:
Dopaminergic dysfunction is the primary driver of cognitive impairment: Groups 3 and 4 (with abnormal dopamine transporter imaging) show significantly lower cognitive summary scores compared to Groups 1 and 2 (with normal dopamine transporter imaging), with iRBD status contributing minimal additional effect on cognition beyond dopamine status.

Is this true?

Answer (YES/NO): NO